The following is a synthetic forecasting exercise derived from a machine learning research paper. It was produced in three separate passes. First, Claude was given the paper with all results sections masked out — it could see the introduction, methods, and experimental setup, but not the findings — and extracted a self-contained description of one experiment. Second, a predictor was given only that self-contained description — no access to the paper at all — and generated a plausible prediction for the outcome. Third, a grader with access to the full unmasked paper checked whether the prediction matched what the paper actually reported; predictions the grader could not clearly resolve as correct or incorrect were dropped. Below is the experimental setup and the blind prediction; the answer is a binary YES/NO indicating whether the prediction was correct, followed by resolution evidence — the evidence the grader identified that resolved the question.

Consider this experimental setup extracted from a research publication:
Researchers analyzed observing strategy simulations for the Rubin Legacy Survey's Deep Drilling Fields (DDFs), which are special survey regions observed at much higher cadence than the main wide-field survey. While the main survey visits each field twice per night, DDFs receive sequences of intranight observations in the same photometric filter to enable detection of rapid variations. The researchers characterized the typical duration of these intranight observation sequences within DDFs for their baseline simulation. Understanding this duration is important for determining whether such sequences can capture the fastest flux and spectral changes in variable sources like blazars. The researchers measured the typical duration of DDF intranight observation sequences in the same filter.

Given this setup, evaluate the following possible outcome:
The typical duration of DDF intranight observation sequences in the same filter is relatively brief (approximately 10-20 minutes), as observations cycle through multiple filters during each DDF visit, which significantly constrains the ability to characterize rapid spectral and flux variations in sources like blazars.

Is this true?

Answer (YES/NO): YES